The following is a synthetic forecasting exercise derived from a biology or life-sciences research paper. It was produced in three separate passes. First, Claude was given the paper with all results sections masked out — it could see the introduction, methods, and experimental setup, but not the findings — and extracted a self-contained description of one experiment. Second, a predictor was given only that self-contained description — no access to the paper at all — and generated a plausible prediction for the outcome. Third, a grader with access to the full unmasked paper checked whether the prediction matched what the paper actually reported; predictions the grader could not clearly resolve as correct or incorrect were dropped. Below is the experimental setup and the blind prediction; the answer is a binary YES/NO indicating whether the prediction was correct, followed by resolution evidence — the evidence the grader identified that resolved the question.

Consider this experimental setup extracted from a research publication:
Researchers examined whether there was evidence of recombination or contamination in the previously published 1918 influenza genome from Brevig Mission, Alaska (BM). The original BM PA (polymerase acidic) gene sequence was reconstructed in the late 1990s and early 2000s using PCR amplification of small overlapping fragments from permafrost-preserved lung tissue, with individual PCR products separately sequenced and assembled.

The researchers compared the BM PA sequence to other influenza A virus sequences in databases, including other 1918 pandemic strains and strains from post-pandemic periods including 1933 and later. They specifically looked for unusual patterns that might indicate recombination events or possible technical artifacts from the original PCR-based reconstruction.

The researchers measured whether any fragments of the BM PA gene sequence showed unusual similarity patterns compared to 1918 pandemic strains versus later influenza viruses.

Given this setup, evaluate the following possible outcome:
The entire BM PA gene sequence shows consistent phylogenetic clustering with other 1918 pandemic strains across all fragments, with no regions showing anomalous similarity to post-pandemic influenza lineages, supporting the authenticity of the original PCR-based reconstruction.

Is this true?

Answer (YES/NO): NO